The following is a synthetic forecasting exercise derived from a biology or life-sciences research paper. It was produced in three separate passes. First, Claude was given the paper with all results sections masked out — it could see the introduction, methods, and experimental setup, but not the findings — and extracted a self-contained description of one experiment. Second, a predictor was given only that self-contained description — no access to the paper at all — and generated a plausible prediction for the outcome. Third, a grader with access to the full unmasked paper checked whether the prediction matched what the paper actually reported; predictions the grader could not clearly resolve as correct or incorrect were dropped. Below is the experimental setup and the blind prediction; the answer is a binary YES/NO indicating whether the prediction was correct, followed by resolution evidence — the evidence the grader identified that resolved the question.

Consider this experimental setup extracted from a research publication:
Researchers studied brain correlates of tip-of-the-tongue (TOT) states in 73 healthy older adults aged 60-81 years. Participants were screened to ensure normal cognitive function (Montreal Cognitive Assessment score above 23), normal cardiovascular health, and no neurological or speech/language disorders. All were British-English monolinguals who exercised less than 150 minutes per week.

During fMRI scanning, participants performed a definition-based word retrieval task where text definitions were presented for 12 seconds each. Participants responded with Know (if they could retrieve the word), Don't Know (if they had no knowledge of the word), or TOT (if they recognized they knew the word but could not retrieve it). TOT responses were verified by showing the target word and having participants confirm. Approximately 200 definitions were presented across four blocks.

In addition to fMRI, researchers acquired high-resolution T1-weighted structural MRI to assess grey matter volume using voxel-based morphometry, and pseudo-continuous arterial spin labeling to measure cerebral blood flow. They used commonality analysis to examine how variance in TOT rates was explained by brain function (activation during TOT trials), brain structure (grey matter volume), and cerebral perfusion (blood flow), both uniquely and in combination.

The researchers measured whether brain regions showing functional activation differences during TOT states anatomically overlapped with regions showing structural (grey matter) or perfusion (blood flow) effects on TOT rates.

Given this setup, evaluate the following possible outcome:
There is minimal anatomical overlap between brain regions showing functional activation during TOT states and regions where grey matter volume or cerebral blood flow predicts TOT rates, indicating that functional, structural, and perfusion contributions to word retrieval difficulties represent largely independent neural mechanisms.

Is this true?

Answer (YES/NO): YES